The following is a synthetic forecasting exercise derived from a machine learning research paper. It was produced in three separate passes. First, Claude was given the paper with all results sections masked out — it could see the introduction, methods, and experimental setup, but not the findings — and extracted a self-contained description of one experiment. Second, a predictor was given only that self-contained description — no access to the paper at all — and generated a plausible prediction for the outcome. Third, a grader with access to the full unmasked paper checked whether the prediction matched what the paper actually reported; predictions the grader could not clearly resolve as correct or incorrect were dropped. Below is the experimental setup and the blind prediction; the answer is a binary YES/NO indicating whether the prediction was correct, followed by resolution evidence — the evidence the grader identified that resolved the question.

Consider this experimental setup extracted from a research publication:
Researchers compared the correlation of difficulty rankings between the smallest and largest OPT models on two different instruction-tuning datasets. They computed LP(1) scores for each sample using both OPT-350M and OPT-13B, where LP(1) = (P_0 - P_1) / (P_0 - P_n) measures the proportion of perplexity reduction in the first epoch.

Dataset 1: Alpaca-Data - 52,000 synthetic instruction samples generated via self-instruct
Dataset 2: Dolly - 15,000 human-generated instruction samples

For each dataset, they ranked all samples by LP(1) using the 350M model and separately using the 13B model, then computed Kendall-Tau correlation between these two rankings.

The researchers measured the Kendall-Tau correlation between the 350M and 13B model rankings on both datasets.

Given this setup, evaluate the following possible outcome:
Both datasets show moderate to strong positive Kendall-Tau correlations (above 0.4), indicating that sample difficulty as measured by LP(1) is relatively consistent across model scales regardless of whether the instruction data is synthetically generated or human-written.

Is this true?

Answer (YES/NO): YES